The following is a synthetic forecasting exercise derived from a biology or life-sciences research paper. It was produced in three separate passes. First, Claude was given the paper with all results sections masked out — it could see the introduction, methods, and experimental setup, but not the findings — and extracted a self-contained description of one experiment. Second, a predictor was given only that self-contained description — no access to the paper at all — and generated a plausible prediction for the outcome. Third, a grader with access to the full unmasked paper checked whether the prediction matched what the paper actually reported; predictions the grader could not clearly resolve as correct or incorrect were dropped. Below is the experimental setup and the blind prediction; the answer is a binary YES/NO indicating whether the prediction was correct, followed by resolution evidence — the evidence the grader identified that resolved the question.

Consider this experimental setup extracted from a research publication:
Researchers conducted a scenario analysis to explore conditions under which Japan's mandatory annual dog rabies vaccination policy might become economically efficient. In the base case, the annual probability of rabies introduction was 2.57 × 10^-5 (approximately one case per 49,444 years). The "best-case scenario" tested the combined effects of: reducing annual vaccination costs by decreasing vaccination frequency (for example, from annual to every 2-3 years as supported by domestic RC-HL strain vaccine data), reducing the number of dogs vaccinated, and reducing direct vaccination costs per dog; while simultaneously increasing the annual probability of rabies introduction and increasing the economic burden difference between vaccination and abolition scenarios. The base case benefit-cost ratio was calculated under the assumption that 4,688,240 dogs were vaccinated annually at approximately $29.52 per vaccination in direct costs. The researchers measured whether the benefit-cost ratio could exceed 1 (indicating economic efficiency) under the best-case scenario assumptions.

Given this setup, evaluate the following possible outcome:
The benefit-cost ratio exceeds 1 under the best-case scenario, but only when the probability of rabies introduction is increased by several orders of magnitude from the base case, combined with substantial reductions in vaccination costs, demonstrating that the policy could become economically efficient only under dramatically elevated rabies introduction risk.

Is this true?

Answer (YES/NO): NO